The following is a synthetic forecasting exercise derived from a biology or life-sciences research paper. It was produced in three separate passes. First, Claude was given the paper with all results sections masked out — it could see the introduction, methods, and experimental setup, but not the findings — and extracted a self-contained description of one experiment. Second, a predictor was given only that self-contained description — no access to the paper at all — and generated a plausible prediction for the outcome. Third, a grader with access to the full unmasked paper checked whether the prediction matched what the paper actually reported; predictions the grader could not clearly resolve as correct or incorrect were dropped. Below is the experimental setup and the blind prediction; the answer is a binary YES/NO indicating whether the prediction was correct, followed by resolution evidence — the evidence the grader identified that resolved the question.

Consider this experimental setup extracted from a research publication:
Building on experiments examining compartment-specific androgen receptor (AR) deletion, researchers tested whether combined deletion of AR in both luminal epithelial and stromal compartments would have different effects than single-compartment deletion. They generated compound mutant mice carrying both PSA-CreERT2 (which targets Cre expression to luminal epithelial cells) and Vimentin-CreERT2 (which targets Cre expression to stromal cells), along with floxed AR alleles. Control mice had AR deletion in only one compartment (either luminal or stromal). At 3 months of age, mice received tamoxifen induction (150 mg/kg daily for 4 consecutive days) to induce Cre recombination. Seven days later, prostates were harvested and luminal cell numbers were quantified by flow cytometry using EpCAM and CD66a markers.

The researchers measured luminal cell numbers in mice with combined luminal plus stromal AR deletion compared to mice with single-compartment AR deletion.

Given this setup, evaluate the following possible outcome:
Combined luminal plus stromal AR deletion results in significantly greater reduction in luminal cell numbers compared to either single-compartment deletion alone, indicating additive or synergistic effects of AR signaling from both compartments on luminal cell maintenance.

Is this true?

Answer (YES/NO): YES